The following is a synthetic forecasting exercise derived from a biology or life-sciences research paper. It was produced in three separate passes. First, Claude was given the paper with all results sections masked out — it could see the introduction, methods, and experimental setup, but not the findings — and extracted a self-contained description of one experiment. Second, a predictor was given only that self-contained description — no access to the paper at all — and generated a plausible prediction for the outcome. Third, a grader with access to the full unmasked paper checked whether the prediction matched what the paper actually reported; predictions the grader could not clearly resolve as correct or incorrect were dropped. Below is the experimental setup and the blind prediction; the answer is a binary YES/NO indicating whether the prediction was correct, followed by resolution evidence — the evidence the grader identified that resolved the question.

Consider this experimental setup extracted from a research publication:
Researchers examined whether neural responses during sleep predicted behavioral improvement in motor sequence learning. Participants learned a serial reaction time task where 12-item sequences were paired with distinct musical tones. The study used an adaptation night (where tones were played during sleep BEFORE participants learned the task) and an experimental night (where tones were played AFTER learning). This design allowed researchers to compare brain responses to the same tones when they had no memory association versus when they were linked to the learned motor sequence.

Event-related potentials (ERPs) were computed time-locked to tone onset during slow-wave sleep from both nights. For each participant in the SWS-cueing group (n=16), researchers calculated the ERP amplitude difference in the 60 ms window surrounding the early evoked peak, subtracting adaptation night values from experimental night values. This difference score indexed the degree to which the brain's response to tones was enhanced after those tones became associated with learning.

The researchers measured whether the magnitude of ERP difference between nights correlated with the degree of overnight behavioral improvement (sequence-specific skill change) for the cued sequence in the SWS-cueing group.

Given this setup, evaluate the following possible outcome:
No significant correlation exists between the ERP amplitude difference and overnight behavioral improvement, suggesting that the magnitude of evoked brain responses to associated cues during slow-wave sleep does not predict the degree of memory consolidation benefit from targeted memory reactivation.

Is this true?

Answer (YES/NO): NO